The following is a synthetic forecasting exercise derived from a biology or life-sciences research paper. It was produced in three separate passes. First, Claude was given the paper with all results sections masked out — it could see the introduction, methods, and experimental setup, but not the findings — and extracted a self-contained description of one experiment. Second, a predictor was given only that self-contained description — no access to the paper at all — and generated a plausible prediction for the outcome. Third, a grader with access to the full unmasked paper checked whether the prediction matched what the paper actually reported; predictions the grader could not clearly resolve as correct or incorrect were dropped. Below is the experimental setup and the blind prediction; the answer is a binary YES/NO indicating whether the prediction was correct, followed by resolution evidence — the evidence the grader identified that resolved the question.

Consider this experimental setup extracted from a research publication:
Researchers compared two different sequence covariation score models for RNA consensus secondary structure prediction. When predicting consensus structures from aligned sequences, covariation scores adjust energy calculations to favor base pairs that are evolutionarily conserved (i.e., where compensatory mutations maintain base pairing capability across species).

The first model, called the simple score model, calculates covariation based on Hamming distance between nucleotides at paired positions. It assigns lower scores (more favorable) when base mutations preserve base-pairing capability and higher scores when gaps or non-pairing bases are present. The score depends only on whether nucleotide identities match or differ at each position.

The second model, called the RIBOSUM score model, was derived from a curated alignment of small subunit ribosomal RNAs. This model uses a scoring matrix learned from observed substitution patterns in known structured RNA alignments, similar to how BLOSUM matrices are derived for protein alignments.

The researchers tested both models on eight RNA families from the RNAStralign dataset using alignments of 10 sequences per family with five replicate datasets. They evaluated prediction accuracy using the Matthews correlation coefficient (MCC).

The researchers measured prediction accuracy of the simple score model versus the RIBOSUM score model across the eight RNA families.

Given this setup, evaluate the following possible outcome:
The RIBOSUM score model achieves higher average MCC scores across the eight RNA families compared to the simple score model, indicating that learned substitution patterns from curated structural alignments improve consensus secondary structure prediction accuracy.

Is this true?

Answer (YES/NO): YES